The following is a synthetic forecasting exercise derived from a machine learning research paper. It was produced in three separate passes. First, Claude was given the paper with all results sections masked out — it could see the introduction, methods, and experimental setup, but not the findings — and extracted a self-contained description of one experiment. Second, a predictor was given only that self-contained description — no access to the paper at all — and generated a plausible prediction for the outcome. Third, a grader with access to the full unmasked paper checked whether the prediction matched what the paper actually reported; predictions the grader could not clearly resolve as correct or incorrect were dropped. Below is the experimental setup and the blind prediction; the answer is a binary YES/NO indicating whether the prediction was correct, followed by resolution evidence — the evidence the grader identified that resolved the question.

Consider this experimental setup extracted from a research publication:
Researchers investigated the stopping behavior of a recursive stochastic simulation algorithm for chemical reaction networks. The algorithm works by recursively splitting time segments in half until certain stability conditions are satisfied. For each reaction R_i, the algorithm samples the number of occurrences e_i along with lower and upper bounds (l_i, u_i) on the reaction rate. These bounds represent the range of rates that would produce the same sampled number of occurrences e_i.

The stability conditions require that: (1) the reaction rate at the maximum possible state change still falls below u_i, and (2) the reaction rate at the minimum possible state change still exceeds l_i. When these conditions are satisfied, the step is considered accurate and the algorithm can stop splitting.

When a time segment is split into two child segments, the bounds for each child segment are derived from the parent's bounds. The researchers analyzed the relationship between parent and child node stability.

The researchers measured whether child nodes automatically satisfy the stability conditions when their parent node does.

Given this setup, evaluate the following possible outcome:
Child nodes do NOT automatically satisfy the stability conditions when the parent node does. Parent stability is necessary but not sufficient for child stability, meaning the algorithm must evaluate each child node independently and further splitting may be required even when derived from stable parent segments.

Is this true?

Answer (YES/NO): NO